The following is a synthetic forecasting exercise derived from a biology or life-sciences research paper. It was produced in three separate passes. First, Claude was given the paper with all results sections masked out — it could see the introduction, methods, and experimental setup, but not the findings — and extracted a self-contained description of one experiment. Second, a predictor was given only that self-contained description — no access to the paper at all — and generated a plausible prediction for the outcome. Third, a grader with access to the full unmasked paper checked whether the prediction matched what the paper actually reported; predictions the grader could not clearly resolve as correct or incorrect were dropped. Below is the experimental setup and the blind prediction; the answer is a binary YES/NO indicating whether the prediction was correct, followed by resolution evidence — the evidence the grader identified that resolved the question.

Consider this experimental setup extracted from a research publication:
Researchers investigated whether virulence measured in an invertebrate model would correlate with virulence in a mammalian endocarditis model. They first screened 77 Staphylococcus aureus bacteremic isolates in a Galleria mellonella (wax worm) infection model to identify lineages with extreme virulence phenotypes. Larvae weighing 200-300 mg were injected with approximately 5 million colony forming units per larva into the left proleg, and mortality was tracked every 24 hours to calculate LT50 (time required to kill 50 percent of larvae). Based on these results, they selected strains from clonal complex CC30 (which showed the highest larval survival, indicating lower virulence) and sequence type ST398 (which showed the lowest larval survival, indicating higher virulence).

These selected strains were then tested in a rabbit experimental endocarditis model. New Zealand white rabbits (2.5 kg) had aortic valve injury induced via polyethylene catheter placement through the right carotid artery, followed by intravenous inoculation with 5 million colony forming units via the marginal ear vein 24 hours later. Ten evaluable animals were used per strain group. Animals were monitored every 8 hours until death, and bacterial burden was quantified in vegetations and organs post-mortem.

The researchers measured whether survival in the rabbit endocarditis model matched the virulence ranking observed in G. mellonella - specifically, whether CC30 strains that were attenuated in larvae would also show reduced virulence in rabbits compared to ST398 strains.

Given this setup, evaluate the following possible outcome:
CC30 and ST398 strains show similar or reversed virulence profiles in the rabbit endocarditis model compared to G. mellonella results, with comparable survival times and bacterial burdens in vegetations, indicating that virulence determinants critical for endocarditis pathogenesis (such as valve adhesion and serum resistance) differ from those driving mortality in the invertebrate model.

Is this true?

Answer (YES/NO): NO